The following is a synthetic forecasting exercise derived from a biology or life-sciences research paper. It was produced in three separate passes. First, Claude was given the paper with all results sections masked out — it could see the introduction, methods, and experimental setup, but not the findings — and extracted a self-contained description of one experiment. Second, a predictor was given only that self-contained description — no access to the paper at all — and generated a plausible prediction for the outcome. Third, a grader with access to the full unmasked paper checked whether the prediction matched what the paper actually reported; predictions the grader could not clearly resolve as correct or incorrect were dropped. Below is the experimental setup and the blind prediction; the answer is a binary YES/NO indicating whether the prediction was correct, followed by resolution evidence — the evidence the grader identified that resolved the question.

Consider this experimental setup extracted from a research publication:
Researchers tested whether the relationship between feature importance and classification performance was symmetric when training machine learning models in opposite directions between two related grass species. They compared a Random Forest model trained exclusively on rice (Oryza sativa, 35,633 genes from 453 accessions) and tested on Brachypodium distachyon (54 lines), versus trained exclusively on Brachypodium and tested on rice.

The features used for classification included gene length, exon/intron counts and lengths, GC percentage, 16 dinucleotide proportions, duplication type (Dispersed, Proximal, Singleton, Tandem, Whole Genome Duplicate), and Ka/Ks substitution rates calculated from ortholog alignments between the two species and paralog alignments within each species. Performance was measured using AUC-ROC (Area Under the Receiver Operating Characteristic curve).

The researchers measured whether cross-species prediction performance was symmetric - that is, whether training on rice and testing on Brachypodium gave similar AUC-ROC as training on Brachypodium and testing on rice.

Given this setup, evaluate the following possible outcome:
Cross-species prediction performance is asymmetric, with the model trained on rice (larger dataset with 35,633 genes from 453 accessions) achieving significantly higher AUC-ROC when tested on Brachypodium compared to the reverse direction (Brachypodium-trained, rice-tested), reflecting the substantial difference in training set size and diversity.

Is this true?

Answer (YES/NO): NO